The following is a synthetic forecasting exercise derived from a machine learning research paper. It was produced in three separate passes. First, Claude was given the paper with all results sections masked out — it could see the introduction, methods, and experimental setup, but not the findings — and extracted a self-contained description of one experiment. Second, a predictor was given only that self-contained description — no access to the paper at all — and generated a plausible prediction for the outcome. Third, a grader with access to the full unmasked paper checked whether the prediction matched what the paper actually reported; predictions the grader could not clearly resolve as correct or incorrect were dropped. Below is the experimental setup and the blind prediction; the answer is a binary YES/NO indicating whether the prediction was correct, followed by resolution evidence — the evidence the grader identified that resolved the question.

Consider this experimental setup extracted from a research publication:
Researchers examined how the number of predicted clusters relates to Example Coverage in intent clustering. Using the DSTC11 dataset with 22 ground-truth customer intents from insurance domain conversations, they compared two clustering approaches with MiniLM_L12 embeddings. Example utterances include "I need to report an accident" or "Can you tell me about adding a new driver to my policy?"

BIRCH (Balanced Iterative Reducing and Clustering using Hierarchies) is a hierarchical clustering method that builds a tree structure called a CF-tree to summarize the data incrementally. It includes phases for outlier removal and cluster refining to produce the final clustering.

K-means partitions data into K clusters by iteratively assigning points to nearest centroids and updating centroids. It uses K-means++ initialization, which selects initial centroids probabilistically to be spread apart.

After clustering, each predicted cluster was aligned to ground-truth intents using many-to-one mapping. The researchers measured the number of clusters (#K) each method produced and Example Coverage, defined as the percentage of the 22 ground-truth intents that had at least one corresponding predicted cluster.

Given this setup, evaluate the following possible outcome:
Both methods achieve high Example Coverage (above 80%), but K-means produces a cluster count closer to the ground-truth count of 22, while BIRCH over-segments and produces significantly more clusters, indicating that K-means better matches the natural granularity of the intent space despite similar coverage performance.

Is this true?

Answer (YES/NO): YES